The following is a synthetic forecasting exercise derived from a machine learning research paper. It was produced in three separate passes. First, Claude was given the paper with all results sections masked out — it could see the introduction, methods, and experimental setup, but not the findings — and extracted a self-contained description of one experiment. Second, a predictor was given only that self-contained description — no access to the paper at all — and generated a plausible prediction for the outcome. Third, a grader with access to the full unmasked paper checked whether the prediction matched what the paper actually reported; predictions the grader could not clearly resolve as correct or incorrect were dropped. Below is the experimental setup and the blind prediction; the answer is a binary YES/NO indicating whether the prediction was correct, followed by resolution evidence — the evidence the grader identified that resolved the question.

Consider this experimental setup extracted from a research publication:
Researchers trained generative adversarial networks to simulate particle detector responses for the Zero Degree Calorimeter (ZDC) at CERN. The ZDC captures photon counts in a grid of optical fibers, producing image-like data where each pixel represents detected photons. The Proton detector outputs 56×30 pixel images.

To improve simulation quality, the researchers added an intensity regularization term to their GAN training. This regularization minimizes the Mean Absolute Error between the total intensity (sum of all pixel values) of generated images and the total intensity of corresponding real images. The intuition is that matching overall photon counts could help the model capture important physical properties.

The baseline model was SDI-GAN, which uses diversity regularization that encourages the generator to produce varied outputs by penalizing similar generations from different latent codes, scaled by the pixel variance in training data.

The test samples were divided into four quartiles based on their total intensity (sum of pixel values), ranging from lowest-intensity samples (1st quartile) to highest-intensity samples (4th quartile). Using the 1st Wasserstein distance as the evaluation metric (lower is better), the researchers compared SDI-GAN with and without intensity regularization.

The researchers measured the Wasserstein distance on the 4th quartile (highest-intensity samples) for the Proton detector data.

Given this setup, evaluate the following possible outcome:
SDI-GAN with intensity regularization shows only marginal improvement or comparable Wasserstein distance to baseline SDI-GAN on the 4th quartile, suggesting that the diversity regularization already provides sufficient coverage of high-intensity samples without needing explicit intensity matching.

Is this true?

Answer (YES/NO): NO